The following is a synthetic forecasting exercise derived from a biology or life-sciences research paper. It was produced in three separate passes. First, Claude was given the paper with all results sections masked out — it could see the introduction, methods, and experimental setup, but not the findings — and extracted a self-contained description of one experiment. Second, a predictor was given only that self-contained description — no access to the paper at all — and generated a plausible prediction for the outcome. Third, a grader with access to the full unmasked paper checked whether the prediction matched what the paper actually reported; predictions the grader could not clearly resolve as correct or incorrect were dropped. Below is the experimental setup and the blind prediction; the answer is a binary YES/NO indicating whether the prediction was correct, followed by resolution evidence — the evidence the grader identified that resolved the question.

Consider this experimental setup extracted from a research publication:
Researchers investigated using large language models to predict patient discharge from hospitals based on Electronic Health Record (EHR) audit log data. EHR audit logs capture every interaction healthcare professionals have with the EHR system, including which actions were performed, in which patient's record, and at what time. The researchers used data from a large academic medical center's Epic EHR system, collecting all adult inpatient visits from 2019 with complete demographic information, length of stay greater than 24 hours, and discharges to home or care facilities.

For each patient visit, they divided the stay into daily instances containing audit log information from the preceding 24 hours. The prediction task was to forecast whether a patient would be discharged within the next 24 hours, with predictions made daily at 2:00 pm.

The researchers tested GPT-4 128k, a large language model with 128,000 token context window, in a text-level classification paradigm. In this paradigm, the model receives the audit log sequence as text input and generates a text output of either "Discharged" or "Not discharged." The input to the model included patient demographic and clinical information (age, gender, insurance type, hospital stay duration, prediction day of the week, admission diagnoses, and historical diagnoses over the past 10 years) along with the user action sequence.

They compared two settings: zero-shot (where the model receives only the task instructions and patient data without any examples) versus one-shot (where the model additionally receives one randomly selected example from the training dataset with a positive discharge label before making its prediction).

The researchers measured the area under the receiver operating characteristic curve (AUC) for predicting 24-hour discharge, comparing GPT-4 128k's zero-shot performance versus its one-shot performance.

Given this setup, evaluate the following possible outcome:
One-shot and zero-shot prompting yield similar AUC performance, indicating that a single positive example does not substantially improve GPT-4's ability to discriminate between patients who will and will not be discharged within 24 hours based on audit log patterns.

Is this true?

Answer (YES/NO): NO